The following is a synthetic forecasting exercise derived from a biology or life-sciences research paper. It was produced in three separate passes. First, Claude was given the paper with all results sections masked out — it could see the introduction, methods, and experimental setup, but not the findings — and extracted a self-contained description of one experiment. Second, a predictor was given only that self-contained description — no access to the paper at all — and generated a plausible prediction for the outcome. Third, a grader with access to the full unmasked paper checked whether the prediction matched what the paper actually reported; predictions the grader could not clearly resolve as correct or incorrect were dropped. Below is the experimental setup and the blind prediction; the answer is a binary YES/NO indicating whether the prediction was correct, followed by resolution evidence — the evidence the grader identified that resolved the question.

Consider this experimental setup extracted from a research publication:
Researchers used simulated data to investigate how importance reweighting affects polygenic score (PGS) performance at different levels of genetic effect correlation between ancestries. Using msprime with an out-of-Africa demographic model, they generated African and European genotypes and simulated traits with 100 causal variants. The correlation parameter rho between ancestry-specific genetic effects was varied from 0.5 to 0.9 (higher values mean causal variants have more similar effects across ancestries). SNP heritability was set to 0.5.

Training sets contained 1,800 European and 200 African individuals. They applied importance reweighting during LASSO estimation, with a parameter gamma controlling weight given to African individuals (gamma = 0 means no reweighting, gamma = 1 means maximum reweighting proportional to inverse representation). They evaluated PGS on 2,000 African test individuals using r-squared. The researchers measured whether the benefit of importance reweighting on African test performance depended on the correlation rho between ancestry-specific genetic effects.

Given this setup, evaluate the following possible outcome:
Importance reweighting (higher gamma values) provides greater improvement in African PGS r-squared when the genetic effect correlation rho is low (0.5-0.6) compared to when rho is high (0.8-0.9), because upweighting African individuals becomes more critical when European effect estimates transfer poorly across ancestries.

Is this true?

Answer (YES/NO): YES